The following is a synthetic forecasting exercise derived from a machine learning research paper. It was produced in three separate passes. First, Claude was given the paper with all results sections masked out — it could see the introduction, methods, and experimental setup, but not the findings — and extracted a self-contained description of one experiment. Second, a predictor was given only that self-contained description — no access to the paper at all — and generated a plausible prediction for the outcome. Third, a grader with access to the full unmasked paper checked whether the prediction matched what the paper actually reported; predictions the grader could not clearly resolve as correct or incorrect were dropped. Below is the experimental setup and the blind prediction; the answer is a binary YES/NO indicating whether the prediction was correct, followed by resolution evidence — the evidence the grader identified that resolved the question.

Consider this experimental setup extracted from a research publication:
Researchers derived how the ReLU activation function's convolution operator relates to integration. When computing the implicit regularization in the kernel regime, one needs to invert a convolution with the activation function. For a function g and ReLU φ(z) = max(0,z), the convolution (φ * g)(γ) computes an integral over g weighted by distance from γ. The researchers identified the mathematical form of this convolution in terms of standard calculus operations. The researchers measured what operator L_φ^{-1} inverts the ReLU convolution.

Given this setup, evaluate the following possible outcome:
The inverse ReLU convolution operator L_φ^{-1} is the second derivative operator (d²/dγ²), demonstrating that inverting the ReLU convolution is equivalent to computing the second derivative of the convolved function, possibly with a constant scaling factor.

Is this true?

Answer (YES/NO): YES